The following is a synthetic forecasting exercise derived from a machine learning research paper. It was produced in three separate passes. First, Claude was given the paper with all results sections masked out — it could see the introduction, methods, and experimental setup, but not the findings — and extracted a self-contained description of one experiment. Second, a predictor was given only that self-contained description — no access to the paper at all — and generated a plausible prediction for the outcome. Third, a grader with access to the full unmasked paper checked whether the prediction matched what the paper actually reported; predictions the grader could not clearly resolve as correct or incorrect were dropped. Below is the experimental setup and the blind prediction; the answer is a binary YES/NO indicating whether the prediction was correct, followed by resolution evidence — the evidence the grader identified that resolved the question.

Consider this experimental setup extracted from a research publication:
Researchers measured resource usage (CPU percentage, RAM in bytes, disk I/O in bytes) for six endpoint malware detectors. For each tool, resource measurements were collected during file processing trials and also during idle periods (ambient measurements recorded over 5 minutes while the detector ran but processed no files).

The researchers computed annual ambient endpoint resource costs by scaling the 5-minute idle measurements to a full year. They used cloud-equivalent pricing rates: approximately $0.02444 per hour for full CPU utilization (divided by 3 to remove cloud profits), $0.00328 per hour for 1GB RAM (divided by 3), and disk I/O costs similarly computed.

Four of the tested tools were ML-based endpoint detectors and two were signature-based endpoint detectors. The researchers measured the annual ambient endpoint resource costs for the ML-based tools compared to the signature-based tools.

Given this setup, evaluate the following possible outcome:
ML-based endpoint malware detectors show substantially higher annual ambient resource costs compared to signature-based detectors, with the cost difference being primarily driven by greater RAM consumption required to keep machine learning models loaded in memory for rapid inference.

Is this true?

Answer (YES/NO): NO